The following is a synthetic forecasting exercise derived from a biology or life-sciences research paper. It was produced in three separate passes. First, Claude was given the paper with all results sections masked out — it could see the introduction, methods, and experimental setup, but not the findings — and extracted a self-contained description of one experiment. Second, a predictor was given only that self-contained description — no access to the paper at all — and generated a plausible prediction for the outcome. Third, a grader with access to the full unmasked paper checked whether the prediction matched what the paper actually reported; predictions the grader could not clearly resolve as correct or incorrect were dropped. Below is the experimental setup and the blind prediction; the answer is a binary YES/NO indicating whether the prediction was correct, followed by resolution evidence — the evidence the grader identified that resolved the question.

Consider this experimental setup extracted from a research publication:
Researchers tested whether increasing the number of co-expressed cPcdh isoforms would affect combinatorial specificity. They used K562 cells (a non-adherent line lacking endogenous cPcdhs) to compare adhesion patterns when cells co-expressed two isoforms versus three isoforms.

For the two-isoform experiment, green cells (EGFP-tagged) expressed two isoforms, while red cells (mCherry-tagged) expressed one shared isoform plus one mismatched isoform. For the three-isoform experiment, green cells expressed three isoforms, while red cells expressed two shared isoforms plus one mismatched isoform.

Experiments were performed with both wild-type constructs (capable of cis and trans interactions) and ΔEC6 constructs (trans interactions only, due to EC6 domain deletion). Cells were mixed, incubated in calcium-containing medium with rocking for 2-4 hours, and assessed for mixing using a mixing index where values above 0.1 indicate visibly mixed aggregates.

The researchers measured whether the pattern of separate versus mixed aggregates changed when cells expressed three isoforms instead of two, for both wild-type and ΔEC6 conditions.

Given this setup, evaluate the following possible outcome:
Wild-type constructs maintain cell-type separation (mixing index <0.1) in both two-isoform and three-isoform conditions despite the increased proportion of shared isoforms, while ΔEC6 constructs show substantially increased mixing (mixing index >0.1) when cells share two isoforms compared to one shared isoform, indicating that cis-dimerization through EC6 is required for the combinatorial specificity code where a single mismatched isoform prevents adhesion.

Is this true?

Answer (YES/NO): YES